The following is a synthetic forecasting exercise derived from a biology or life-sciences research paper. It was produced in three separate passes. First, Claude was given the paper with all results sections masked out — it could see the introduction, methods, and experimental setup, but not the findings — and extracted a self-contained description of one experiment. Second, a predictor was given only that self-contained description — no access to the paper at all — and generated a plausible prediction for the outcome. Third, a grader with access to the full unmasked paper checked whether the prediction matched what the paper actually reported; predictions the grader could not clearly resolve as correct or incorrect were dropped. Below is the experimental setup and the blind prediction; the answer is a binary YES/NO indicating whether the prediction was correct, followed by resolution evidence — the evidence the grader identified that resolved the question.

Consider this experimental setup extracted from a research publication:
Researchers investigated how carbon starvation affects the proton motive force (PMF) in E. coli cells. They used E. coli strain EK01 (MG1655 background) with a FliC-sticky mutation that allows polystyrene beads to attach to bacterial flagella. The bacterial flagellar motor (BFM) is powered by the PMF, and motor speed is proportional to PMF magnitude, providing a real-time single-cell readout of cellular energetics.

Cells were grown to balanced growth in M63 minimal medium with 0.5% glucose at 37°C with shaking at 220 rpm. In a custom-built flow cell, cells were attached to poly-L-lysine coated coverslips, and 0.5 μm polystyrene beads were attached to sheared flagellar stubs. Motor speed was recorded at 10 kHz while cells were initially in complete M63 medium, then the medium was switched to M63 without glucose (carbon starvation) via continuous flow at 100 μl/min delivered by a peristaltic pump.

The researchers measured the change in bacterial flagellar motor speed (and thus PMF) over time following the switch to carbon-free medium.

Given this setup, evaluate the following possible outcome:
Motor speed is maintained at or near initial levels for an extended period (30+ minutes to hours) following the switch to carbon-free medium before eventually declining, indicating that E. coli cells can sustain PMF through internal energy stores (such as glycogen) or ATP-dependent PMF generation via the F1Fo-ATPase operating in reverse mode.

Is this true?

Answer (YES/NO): NO